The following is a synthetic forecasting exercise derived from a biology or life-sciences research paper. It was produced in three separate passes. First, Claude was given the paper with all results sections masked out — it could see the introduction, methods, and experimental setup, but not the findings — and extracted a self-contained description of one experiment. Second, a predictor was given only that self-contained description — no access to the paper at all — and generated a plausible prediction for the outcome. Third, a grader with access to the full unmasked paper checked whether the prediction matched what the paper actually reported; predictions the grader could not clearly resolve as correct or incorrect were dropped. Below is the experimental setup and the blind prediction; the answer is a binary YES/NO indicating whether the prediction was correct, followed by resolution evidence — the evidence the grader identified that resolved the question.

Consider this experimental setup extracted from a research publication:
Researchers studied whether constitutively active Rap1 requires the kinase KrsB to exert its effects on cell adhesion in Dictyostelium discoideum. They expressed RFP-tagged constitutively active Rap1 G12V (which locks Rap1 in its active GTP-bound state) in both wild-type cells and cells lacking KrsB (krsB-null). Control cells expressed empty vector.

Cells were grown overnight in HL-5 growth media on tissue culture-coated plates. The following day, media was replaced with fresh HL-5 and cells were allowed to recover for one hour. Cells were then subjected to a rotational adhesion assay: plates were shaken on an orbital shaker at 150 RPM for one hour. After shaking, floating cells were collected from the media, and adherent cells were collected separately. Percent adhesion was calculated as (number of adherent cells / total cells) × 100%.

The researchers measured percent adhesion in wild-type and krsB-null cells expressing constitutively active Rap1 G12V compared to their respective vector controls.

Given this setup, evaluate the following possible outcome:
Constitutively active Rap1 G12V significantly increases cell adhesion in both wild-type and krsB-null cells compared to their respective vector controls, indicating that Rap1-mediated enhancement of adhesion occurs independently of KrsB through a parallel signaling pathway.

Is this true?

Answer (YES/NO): YES